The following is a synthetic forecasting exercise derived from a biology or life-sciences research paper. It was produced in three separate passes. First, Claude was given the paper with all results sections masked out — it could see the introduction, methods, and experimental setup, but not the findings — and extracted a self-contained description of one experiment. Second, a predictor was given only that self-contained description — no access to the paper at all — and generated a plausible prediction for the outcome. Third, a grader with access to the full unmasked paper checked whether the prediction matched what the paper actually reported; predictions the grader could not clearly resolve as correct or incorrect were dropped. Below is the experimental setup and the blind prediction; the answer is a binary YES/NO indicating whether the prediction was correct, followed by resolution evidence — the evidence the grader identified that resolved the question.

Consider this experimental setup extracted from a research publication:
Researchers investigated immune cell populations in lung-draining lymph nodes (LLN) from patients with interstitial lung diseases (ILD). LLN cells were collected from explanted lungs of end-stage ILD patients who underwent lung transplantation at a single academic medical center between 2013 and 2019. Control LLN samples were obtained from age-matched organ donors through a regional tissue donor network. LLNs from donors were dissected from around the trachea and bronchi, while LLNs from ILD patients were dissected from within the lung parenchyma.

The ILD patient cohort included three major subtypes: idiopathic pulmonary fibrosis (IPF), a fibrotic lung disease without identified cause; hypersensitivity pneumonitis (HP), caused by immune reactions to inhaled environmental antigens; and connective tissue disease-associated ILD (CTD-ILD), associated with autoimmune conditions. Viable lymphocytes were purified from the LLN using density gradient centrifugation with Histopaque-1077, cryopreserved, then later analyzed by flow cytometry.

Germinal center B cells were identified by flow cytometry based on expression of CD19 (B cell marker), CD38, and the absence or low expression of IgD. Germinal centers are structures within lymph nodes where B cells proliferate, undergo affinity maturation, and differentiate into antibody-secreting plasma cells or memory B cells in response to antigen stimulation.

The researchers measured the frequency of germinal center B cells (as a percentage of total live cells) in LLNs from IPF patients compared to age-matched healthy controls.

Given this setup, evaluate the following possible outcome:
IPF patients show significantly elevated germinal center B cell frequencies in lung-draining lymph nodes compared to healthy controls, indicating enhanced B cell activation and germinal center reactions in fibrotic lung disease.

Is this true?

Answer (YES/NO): YES